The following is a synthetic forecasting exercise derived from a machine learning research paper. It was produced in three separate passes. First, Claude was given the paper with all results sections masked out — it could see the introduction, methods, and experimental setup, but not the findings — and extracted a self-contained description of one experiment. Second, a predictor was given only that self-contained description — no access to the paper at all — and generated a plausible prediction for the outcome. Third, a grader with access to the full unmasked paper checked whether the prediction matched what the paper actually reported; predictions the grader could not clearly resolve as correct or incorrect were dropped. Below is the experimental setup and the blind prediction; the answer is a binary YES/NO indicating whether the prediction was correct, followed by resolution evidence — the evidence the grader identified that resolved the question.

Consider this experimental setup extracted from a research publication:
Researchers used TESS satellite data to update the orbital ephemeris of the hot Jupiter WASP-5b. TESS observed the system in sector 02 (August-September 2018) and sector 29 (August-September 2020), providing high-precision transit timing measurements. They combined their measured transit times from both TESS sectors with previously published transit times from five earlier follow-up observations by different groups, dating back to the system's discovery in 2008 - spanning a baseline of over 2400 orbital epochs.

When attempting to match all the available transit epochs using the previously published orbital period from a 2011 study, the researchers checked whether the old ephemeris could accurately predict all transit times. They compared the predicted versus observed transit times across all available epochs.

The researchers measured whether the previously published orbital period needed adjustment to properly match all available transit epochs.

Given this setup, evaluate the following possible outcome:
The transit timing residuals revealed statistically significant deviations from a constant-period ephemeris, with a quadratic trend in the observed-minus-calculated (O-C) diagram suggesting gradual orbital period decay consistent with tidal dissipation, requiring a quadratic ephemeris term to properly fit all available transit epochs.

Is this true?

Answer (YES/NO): NO